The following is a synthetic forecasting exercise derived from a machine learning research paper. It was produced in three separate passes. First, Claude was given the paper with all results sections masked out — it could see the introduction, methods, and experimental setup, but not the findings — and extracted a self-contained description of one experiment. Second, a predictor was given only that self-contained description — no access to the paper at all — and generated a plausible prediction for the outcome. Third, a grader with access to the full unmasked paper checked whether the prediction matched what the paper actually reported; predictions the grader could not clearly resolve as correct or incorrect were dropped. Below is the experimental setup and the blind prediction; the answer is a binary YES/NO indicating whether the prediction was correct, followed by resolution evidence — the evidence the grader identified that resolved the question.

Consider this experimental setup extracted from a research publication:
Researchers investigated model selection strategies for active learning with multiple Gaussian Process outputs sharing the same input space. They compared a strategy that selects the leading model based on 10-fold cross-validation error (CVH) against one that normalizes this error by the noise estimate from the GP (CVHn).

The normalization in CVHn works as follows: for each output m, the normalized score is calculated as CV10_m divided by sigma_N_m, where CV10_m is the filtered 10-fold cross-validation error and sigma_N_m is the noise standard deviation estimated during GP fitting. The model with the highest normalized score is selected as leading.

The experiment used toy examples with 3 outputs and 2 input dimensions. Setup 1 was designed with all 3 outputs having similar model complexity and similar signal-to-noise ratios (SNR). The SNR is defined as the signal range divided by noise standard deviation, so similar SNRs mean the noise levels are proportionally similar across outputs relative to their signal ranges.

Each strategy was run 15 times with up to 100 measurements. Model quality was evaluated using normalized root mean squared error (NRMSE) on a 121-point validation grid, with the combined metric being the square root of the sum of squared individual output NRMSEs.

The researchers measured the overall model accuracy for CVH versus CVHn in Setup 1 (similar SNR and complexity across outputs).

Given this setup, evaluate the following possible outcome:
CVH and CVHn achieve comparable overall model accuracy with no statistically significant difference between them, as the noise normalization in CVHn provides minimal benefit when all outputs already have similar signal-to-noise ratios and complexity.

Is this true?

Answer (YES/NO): NO